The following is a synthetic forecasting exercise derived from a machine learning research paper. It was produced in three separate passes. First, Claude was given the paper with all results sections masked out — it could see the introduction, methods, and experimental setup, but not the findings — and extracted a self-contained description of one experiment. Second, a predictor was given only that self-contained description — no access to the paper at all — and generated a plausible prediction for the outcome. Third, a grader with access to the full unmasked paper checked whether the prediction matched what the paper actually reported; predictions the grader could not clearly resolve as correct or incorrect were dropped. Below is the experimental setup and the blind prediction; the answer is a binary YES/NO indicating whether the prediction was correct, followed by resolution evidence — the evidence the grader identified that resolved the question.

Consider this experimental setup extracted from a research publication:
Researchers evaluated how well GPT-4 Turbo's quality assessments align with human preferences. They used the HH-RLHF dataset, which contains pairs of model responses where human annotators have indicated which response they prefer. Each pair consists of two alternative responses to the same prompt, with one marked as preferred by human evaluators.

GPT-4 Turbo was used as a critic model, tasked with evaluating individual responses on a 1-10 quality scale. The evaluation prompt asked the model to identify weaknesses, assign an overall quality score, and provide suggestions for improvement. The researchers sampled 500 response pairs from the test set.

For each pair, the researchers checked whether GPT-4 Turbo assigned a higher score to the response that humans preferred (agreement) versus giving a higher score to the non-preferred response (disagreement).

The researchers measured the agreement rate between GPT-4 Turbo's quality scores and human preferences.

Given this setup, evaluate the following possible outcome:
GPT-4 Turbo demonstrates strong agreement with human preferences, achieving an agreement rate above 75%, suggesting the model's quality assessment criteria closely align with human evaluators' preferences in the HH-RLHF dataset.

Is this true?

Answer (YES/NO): YES